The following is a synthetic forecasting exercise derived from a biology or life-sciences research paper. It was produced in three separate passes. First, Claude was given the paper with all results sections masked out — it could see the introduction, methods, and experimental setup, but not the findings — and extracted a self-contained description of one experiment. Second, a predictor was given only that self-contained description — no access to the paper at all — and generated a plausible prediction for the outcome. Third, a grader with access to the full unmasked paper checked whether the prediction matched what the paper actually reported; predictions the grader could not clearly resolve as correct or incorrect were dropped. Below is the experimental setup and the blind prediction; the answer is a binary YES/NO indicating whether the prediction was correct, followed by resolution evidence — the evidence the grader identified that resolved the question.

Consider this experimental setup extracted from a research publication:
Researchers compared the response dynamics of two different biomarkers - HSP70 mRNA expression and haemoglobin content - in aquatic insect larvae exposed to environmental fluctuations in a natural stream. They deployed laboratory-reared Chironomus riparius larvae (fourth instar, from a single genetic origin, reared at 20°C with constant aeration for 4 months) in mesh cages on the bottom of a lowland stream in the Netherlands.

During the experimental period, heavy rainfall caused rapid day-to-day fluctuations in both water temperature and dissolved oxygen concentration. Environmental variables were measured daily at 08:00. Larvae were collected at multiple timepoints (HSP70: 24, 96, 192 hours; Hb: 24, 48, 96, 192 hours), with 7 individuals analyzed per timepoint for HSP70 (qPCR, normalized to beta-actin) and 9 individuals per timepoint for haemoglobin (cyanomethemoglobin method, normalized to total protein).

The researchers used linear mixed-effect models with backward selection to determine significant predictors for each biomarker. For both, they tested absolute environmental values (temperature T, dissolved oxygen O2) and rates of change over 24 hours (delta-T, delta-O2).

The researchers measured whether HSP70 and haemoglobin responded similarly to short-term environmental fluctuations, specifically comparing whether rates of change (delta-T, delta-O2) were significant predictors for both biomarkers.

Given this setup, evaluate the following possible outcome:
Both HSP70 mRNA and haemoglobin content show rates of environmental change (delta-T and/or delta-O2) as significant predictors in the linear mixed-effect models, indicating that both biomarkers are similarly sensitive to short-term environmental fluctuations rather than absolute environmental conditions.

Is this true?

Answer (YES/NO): NO